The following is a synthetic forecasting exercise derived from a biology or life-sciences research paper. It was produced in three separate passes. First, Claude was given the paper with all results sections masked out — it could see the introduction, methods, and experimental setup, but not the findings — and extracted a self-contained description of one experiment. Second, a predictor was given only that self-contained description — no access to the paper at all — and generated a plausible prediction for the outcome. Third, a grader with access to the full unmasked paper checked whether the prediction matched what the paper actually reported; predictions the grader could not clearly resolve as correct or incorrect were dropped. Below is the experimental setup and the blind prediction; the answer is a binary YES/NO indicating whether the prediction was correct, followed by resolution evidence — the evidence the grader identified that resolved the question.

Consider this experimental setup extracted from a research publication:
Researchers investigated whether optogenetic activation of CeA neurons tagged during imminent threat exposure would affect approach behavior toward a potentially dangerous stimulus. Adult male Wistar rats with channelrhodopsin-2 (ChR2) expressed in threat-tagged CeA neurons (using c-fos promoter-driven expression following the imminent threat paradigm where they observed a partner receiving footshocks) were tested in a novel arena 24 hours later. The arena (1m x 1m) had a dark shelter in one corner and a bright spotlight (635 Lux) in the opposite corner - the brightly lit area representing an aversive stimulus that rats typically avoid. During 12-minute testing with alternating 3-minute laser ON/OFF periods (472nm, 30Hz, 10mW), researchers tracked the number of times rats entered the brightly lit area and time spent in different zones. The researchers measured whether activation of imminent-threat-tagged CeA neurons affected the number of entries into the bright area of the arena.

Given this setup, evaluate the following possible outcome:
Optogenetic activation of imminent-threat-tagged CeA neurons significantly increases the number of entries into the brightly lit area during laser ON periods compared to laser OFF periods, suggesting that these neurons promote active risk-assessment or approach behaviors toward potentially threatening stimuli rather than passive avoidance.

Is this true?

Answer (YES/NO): NO